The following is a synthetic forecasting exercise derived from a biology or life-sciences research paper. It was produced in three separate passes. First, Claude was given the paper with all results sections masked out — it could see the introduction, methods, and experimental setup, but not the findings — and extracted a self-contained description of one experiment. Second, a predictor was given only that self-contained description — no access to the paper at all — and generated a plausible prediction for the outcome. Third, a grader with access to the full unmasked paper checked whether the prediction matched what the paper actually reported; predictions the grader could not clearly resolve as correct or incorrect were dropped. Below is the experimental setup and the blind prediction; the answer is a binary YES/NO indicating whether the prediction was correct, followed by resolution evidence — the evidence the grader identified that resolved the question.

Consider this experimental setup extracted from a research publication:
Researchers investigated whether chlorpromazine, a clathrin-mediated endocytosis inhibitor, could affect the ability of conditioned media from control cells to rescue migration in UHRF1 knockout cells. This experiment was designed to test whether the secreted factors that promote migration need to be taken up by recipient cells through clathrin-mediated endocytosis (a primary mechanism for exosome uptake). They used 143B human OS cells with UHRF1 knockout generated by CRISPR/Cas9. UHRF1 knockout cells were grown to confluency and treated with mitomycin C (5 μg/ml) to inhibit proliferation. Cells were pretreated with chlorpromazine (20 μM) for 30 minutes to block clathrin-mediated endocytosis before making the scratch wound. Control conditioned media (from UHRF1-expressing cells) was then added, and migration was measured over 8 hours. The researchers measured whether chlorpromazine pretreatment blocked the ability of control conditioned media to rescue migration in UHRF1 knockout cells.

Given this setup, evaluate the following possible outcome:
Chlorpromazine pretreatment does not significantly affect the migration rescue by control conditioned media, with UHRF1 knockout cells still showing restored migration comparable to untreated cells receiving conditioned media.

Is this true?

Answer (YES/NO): NO